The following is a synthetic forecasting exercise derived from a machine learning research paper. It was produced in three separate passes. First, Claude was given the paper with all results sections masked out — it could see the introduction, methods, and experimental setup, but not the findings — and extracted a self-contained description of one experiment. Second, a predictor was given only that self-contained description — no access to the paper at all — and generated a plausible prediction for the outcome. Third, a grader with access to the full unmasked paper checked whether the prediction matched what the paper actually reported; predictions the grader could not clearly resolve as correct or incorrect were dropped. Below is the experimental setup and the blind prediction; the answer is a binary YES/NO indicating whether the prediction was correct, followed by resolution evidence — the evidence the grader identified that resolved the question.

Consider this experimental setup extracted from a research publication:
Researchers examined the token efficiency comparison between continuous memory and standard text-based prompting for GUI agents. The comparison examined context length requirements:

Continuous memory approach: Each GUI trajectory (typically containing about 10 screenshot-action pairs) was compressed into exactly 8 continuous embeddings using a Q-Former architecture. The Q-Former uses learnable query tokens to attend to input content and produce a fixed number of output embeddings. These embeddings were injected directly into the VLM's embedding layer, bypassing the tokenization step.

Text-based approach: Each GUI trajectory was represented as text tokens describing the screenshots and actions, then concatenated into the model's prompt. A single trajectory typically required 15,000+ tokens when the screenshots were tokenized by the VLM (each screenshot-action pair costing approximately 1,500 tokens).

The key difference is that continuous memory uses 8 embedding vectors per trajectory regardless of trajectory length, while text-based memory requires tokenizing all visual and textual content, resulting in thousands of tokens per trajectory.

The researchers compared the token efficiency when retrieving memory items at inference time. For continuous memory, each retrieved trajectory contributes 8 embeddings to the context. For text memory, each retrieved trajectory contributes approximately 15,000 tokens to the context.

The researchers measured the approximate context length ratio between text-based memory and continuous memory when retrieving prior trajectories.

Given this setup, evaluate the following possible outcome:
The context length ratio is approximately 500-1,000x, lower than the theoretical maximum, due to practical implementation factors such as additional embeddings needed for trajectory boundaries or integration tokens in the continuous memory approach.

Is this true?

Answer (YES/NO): NO